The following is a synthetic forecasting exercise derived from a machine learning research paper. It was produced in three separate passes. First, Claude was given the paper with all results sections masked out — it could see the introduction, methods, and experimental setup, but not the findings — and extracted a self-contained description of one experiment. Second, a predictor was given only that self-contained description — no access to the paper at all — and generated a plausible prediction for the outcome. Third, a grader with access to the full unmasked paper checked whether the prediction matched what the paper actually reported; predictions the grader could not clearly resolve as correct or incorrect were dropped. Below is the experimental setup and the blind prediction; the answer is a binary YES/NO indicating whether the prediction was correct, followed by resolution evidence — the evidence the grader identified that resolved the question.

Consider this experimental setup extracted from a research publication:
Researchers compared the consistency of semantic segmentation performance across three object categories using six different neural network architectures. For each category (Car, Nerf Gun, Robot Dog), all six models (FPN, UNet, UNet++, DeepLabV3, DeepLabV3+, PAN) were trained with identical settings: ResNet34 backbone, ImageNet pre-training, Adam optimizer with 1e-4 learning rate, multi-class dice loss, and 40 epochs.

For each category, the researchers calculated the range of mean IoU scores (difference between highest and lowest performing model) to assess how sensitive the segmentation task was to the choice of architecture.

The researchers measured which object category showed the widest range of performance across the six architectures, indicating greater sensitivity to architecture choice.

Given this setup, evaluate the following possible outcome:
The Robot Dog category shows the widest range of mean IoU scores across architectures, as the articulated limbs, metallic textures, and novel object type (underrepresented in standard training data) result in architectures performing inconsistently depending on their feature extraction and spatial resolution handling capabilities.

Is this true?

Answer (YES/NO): YES